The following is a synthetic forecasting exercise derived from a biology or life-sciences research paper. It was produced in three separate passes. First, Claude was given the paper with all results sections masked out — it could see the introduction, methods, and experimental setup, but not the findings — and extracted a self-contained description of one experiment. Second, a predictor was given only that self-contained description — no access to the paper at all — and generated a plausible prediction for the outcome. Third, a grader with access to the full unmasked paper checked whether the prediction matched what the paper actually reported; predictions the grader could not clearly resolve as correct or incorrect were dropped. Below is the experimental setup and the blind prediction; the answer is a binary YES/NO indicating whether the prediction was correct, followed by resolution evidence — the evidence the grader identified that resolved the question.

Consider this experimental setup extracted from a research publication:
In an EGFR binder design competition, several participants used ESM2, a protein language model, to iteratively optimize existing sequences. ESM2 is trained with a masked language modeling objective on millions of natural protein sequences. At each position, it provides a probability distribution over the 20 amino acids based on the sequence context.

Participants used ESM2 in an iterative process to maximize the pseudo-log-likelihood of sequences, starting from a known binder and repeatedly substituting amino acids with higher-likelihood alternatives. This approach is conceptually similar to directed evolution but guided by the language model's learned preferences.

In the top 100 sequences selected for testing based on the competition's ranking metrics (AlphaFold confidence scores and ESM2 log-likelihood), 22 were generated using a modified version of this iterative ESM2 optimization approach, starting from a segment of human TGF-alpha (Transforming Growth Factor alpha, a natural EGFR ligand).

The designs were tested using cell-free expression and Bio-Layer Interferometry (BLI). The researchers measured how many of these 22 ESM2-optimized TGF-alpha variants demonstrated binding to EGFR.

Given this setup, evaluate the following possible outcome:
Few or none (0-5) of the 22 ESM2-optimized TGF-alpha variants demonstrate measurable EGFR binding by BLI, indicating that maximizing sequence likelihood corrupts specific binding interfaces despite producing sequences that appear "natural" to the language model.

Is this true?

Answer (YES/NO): YES